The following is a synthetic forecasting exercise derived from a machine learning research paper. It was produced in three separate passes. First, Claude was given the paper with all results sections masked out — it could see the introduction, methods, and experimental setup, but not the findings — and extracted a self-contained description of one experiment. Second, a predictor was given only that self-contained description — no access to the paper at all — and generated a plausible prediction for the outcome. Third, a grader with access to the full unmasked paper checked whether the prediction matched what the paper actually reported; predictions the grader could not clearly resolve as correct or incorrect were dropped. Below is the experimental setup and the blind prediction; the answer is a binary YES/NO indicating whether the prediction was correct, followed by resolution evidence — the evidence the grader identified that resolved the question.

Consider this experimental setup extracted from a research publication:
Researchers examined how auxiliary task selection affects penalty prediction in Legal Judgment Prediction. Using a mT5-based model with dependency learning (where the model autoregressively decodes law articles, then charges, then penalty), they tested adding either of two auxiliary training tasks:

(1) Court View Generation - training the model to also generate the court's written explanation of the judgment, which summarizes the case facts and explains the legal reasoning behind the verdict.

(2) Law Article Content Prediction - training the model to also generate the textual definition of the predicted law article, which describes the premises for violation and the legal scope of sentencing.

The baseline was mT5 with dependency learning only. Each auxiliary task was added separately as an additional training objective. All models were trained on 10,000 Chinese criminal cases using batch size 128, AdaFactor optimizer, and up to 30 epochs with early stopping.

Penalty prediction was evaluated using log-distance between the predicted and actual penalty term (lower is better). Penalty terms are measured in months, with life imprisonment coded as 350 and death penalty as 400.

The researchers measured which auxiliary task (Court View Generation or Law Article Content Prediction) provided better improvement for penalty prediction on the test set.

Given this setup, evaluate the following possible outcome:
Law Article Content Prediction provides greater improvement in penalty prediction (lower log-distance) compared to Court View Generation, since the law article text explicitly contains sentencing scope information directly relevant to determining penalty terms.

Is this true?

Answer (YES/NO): YES